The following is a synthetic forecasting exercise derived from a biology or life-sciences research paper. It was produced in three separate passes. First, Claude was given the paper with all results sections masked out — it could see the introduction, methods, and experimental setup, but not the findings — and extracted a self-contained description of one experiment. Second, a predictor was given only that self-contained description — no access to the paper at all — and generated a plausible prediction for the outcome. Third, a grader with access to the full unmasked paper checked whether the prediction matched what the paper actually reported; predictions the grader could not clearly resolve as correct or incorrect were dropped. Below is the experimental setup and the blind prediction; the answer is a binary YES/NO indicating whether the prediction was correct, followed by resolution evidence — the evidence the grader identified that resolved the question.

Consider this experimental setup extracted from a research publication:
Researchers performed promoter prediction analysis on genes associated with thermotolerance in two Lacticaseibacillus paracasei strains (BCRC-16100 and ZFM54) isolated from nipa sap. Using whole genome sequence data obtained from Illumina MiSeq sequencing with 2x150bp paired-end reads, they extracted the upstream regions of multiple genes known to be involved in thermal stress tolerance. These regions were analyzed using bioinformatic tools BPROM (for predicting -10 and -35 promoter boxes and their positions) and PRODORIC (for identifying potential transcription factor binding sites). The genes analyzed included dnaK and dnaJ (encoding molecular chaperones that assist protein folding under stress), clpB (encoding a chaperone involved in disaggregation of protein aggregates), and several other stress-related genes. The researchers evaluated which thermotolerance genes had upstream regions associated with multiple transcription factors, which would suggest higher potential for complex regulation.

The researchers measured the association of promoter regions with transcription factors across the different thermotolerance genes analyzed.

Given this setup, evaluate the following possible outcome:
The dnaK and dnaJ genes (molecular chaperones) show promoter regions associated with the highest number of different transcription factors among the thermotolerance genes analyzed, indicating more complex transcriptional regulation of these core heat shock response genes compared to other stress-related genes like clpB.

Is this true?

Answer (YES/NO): YES